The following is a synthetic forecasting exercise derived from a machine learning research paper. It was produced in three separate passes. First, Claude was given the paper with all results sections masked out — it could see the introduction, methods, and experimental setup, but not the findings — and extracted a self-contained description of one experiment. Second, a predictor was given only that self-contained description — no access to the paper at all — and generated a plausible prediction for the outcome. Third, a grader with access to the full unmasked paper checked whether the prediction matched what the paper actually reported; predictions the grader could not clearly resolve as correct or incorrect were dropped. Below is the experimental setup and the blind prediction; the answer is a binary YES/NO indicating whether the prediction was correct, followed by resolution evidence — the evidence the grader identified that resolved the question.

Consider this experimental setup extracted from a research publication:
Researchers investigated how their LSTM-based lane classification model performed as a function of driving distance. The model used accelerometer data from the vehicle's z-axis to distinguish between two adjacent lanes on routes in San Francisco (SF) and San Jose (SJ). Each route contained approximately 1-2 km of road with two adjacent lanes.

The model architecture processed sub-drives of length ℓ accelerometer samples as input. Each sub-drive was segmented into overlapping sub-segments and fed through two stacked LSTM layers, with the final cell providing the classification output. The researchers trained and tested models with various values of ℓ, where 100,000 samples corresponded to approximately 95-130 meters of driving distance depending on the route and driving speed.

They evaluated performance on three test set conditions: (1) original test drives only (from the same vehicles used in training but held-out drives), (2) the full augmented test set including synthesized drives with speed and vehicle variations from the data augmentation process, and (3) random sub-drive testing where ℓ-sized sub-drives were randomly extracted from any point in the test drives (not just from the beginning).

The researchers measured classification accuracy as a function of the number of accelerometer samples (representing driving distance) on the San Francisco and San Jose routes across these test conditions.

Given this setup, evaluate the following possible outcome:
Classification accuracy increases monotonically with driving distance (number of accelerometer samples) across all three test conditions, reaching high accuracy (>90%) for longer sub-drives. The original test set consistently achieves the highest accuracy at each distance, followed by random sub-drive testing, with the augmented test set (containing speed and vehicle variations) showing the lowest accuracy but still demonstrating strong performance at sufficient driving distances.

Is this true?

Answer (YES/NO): NO